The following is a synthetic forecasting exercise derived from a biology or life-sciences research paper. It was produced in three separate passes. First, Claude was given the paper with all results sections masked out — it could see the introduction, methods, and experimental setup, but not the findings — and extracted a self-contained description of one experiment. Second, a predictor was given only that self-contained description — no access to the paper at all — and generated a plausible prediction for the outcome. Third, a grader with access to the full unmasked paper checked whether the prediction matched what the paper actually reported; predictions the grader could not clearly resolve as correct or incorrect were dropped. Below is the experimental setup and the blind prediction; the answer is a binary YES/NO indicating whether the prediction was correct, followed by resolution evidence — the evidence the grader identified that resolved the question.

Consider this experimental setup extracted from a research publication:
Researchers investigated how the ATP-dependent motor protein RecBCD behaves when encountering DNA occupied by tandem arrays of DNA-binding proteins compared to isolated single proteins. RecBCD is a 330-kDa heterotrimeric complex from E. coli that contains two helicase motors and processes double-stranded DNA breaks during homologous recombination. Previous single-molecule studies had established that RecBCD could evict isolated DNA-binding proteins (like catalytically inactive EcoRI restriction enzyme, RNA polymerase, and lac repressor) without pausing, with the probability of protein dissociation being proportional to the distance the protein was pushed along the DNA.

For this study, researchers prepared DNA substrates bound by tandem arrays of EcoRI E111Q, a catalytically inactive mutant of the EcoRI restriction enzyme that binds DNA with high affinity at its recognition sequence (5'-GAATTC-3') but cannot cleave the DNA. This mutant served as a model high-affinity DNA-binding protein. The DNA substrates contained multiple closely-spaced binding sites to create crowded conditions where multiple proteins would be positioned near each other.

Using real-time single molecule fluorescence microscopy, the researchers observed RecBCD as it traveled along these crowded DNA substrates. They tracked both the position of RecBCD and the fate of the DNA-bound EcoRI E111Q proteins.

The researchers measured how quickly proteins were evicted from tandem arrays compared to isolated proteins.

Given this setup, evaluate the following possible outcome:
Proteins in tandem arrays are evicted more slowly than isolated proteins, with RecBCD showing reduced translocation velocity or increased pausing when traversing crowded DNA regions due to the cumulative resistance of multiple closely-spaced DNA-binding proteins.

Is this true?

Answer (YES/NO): NO